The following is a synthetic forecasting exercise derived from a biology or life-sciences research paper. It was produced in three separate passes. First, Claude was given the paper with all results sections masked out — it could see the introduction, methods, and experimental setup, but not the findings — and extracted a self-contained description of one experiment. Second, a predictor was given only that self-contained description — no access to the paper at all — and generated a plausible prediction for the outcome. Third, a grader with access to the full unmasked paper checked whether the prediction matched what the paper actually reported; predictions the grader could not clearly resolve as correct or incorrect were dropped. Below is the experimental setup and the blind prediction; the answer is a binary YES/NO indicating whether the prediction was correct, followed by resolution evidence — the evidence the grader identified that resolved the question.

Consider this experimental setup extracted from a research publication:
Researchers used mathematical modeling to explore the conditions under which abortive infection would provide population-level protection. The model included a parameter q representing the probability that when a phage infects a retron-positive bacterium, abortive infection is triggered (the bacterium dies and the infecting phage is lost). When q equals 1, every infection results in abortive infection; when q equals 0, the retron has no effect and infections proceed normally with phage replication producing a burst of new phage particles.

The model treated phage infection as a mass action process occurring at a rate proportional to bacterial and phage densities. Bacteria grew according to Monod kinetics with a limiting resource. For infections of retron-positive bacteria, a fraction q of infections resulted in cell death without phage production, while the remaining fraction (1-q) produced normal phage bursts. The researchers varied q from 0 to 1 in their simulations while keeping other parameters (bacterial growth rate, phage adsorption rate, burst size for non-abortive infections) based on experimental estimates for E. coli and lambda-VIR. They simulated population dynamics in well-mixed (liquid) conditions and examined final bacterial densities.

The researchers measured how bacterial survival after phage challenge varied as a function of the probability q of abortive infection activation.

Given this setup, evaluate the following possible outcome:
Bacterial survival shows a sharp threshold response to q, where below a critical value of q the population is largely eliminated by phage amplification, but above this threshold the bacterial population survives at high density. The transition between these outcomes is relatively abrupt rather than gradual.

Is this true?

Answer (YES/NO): YES